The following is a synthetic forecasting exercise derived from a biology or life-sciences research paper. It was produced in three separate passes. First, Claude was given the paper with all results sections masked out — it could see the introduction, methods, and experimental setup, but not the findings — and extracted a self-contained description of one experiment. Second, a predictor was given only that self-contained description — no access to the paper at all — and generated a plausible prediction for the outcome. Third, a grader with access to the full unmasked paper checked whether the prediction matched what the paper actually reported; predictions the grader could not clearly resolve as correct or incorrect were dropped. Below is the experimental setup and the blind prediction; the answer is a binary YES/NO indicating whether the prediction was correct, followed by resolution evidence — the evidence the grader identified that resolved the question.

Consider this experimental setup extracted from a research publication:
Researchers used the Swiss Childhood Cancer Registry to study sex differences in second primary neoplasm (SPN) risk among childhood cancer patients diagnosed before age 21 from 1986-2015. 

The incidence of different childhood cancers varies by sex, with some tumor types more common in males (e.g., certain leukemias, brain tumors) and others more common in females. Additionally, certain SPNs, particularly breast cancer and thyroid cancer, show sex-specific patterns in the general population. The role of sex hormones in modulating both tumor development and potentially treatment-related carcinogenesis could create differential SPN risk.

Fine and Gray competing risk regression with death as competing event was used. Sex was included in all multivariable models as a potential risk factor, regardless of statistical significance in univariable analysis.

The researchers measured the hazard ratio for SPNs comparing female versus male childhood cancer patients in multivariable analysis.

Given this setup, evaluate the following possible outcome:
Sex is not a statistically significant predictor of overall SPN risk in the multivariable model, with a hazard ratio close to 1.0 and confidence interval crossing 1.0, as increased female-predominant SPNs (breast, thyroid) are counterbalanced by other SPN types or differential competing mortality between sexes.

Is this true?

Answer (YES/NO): NO